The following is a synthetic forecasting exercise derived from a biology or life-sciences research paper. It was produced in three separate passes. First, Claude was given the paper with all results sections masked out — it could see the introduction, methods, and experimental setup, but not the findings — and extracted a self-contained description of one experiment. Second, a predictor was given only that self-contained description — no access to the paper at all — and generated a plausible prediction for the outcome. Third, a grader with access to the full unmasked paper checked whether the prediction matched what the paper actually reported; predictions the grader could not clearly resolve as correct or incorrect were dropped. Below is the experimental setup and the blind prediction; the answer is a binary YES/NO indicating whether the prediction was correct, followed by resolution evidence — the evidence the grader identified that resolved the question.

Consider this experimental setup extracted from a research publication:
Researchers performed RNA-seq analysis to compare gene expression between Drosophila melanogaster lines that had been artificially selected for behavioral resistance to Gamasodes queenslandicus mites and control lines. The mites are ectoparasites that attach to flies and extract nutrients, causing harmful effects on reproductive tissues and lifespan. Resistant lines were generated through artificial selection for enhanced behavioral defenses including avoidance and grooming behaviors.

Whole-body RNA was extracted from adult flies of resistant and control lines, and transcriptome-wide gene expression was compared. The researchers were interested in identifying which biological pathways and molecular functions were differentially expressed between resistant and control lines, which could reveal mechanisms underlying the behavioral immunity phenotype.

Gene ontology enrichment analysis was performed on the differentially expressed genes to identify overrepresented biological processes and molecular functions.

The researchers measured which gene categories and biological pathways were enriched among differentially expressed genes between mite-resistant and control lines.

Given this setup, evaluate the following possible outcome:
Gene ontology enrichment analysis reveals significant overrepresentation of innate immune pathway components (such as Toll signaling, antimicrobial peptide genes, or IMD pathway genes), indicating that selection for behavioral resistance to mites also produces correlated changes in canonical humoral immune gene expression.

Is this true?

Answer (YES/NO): NO